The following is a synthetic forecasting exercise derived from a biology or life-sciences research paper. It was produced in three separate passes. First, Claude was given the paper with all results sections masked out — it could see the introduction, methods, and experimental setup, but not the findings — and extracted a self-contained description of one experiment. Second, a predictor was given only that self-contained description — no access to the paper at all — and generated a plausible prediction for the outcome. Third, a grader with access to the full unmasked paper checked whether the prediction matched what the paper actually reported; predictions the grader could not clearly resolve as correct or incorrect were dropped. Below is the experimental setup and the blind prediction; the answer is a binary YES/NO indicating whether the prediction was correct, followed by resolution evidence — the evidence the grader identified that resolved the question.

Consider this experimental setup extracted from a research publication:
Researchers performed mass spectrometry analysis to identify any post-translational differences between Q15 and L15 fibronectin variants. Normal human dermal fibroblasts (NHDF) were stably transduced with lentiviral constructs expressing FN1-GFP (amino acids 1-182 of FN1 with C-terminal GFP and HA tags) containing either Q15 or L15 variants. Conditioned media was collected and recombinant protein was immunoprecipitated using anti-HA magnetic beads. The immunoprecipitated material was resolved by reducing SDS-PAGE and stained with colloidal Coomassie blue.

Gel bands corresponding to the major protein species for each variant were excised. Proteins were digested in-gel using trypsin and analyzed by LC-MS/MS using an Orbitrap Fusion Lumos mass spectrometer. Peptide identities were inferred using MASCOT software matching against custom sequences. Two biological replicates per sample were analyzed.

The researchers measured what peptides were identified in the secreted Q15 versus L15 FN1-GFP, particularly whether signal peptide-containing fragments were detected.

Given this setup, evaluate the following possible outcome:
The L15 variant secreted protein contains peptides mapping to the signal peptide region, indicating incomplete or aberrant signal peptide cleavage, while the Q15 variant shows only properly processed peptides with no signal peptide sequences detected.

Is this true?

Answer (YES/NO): NO